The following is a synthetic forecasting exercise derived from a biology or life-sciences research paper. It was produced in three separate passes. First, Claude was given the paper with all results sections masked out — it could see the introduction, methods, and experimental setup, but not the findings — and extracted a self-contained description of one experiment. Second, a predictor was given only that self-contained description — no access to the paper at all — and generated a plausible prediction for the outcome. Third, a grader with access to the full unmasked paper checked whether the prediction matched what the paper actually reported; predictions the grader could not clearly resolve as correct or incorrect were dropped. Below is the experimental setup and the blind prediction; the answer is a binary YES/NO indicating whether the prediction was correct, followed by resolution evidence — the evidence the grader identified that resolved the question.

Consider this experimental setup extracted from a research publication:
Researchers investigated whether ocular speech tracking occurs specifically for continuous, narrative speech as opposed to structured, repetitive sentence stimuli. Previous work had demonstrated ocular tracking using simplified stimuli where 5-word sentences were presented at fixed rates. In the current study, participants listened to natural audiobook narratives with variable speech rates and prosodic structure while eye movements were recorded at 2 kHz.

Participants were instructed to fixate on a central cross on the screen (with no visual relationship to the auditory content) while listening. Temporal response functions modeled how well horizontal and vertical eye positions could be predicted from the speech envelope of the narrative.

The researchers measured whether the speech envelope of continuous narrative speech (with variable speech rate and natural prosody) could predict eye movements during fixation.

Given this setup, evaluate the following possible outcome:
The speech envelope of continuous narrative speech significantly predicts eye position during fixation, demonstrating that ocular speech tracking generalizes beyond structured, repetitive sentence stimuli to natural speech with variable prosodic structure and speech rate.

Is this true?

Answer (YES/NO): YES